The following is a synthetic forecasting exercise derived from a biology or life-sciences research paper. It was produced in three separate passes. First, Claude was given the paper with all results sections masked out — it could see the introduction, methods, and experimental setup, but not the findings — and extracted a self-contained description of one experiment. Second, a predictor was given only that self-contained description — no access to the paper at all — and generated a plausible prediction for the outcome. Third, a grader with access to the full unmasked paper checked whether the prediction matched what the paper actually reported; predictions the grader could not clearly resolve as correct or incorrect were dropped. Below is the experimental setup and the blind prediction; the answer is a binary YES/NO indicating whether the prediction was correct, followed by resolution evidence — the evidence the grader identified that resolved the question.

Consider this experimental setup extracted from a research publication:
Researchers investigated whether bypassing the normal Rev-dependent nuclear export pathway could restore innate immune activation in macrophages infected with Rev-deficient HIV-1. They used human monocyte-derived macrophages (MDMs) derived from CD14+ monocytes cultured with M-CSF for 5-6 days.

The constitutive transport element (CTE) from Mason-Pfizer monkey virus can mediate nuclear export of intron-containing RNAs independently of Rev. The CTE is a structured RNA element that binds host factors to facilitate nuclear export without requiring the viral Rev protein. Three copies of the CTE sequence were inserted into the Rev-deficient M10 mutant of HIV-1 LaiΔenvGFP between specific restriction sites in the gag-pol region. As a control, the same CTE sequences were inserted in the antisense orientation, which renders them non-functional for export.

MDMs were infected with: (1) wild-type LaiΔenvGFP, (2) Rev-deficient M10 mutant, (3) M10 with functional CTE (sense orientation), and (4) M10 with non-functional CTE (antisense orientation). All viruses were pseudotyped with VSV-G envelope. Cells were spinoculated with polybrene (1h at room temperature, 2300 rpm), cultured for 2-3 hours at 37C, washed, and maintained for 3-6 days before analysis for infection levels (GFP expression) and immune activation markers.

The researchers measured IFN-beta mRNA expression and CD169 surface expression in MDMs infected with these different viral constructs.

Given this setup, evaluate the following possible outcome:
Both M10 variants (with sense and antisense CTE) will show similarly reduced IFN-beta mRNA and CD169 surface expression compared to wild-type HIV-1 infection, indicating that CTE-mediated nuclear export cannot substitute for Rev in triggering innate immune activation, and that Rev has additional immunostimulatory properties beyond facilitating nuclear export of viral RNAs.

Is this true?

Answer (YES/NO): NO